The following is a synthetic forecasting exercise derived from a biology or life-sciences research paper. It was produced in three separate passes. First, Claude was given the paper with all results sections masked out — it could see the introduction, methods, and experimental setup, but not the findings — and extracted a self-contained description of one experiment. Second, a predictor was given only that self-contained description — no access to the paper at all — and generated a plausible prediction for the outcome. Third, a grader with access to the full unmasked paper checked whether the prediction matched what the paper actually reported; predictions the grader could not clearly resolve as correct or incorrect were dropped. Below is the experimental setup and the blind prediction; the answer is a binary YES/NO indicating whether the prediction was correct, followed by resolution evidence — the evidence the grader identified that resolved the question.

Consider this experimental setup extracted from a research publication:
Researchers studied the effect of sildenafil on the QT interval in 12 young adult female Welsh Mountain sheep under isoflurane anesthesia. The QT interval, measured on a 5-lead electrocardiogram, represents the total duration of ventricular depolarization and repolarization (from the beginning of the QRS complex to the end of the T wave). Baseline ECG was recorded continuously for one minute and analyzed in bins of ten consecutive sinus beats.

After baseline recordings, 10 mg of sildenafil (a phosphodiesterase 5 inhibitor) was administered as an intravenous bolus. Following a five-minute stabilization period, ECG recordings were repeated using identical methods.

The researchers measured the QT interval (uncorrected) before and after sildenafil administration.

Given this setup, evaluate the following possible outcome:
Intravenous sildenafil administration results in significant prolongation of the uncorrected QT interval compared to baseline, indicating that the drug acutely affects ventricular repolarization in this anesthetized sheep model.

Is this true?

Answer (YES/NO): NO